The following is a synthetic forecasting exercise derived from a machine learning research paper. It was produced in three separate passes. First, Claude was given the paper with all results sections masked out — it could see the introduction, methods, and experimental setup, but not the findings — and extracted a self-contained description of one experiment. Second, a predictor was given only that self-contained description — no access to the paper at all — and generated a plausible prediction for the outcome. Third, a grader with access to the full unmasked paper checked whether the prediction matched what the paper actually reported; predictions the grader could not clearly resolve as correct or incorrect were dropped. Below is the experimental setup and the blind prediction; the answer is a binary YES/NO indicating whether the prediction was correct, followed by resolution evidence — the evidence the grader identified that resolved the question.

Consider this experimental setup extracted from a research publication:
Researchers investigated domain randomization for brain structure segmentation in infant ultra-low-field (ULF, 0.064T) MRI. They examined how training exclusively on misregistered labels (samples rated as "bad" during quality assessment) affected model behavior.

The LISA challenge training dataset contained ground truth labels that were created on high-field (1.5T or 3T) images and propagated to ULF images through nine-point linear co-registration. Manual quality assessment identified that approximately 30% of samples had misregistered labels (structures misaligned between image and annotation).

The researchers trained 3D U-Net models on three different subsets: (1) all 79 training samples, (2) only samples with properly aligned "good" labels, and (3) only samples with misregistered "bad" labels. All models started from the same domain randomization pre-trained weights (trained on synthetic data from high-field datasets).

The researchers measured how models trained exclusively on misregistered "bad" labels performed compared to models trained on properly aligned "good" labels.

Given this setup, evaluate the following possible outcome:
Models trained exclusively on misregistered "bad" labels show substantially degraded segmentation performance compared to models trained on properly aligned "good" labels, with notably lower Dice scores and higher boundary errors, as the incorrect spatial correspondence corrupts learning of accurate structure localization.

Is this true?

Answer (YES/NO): YES